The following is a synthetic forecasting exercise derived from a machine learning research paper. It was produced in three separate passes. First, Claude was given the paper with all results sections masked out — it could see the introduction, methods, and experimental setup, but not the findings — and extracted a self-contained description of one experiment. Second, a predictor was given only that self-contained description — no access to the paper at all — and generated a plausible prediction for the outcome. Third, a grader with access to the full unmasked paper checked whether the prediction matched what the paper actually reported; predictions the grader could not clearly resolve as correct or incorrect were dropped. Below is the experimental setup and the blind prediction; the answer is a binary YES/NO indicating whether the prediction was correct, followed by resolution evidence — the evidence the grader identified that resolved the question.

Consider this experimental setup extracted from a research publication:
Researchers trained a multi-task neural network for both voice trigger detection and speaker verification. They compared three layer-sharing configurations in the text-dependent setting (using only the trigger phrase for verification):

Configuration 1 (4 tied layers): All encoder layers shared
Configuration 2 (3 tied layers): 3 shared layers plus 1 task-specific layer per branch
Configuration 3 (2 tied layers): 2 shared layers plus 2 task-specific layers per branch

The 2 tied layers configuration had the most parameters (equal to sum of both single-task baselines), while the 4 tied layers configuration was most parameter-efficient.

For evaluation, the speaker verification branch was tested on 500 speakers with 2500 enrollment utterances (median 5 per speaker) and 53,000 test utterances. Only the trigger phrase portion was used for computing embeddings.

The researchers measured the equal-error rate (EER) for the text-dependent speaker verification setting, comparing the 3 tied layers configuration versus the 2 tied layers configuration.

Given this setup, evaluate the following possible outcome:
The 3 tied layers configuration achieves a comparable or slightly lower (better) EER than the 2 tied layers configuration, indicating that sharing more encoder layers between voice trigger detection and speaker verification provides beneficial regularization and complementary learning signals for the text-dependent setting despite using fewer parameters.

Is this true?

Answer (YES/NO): YES